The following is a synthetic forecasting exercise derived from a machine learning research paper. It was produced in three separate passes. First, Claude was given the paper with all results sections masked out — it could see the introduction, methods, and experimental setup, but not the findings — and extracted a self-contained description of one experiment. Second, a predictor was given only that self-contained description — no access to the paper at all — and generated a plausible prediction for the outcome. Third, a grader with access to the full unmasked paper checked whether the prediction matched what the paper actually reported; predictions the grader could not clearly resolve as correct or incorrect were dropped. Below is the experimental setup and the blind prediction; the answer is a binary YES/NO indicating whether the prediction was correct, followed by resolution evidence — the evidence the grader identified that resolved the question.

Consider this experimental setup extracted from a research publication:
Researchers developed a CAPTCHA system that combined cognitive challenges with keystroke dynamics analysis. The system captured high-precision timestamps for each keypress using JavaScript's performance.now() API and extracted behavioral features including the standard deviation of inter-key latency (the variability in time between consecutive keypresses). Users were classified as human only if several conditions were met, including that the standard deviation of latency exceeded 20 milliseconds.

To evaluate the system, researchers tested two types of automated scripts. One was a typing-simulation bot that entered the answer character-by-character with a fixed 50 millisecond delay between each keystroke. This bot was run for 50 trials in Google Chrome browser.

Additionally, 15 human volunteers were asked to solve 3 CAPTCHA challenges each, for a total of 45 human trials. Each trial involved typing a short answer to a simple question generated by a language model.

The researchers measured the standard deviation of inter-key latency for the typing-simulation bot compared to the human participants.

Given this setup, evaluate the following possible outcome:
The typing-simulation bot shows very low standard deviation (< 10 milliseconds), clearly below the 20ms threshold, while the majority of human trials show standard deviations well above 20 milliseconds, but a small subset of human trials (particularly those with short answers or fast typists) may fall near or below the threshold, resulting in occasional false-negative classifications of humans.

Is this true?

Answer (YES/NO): NO